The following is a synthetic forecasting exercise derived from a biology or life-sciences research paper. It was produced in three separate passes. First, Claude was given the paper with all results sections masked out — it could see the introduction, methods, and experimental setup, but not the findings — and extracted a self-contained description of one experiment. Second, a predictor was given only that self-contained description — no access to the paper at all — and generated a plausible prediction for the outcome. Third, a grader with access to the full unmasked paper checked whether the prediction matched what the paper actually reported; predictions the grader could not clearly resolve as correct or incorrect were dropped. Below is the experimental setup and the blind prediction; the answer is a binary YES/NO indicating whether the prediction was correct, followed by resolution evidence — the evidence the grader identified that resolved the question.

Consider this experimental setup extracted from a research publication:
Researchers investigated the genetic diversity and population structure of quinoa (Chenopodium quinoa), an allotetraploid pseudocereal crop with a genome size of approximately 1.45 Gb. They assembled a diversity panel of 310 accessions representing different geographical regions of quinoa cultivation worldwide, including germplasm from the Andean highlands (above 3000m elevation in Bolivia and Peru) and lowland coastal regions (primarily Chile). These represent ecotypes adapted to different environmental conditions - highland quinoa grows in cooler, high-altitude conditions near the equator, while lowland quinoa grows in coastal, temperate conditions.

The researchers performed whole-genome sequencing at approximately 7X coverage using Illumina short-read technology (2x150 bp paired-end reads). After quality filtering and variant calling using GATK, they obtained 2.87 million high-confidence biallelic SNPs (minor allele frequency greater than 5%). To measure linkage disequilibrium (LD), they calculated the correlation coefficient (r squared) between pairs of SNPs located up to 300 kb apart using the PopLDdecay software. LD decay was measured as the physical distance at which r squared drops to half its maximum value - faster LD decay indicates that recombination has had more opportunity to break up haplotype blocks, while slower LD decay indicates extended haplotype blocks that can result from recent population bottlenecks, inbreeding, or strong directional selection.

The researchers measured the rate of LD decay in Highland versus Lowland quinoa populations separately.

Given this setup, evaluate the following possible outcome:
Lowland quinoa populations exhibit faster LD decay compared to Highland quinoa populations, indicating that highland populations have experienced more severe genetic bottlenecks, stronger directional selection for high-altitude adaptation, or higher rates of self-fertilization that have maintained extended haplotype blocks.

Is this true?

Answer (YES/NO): NO